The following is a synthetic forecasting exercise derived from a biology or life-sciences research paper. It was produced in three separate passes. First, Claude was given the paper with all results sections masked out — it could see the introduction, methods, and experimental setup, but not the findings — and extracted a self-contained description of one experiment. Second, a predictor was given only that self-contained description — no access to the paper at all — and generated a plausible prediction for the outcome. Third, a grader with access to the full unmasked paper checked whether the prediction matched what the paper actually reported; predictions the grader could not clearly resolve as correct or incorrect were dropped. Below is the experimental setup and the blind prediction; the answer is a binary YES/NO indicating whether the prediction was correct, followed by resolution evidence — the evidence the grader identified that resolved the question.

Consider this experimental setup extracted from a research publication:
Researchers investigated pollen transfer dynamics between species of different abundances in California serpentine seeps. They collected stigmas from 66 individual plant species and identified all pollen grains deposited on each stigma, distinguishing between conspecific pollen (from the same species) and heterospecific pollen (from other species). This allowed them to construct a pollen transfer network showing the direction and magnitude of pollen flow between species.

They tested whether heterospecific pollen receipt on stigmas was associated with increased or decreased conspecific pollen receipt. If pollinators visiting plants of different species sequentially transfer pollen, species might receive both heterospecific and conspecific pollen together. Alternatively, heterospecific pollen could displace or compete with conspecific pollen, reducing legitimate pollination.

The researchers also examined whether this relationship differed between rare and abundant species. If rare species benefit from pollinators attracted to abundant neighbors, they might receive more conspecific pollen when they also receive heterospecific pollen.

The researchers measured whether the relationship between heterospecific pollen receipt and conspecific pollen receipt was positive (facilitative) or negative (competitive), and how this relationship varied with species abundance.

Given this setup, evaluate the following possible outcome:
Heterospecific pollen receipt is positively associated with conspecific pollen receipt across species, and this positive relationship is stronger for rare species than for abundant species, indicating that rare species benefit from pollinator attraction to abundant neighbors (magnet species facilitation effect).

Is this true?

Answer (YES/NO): NO